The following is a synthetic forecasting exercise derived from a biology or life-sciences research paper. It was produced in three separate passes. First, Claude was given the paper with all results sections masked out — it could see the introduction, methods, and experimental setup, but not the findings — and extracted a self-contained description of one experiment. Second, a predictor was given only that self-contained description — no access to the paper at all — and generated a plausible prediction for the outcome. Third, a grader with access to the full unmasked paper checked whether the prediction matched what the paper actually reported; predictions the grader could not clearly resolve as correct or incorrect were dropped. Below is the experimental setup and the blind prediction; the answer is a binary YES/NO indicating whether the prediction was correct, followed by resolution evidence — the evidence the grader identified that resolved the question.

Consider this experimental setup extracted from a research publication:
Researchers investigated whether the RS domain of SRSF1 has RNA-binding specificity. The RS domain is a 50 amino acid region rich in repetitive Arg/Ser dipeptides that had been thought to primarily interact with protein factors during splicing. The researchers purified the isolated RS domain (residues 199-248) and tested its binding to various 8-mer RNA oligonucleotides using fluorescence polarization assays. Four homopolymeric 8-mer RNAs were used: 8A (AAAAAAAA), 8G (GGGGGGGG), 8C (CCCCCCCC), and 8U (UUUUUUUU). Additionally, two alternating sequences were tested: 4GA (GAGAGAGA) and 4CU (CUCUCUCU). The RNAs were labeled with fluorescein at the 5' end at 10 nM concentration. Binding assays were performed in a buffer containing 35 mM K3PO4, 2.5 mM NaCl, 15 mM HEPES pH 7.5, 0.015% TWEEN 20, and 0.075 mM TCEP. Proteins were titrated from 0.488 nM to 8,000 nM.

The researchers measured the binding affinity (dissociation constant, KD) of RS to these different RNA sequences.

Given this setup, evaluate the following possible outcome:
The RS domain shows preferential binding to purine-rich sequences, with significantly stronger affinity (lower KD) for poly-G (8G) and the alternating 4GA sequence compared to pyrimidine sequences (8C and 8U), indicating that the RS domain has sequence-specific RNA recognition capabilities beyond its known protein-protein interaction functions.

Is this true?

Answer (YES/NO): YES